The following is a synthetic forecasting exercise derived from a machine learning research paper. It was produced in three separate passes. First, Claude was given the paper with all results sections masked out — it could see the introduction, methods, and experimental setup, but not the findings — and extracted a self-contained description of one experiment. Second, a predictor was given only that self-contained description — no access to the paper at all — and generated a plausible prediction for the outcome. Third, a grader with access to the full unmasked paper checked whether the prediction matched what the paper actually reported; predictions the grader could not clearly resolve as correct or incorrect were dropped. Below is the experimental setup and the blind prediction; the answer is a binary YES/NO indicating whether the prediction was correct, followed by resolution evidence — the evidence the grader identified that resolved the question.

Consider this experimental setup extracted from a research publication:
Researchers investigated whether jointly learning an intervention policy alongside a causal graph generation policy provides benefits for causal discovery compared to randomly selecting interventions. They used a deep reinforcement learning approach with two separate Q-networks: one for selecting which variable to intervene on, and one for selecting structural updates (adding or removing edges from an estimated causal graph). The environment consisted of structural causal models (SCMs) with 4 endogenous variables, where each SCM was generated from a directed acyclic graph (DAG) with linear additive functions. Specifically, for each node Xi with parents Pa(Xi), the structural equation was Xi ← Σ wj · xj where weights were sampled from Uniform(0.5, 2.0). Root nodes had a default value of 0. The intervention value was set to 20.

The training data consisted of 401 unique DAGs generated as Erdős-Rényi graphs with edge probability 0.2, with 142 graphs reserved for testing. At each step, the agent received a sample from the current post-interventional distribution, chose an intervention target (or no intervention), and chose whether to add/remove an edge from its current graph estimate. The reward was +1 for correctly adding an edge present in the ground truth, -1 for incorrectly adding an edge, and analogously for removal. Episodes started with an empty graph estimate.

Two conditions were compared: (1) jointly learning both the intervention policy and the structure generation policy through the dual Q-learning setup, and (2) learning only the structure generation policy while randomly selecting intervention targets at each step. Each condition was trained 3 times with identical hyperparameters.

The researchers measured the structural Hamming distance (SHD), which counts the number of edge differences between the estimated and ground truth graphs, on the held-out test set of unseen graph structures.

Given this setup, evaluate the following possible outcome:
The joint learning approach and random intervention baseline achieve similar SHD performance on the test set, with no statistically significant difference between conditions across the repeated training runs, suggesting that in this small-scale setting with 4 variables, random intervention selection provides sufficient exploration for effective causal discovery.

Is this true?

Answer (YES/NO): NO